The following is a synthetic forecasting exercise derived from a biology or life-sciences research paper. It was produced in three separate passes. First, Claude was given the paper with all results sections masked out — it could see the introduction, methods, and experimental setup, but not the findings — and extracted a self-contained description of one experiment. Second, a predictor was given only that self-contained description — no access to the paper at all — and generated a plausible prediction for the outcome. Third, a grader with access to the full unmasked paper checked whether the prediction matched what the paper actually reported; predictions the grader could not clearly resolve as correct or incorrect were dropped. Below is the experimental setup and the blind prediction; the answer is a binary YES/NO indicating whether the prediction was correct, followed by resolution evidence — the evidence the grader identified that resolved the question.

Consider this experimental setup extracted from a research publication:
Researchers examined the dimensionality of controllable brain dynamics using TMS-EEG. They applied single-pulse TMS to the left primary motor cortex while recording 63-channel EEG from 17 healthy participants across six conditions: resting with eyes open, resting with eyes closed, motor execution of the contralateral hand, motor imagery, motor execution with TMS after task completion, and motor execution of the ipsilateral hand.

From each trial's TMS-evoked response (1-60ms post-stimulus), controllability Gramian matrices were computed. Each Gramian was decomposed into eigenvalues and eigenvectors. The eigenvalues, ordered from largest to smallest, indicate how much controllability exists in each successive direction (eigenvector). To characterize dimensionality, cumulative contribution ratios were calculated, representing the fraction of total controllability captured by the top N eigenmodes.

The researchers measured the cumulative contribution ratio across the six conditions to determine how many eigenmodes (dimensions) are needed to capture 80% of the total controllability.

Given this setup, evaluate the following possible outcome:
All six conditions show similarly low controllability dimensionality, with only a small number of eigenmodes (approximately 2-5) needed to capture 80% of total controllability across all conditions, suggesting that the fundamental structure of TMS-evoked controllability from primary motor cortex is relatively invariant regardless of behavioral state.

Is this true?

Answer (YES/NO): NO